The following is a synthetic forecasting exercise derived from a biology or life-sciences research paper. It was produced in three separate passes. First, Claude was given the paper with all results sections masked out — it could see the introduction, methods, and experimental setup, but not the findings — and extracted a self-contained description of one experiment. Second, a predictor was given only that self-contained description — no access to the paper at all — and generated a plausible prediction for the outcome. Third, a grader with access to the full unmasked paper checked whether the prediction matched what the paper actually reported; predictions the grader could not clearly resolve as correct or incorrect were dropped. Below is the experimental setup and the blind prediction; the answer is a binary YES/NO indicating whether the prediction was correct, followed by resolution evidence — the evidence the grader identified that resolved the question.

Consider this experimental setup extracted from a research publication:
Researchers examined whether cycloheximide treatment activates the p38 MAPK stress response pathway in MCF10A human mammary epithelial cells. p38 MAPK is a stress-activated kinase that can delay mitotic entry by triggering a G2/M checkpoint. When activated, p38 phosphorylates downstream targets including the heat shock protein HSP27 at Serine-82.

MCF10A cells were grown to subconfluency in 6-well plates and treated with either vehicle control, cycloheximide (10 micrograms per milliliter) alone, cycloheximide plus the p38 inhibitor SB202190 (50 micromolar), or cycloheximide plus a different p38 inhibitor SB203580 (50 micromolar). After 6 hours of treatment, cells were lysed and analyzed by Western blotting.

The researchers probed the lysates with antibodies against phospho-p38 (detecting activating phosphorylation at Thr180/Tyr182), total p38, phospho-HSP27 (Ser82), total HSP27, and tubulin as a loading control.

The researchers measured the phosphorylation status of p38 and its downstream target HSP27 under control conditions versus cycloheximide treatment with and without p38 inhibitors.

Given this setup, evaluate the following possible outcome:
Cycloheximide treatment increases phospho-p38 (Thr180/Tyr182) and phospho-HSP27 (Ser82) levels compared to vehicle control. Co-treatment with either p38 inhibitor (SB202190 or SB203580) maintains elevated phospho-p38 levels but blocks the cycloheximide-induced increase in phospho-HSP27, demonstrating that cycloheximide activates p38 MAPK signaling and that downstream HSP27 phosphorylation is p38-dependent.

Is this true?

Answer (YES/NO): YES